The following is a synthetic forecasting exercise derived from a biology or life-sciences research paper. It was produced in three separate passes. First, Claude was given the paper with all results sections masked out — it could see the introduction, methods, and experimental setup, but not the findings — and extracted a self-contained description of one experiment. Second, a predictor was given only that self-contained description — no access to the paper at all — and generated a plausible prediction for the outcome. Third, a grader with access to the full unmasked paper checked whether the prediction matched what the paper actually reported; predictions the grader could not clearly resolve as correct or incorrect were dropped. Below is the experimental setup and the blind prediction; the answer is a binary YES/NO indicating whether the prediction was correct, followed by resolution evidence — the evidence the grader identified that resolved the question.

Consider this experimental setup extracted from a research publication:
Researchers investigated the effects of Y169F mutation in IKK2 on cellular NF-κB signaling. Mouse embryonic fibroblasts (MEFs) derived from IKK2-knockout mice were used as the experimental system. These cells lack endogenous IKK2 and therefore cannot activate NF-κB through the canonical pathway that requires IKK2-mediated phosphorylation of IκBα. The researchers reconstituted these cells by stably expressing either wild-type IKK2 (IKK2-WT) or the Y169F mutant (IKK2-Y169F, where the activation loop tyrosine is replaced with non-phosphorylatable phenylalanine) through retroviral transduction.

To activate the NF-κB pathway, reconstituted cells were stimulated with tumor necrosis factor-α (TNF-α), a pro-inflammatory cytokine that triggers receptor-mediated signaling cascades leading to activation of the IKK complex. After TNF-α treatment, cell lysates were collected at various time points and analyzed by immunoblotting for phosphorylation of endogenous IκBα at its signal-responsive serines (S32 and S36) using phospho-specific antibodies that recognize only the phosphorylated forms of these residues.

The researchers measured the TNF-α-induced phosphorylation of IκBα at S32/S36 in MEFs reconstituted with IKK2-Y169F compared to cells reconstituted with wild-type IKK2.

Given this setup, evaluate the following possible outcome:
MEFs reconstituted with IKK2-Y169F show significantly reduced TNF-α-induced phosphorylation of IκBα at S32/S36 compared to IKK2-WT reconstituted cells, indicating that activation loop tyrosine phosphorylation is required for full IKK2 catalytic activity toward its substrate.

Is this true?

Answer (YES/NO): YES